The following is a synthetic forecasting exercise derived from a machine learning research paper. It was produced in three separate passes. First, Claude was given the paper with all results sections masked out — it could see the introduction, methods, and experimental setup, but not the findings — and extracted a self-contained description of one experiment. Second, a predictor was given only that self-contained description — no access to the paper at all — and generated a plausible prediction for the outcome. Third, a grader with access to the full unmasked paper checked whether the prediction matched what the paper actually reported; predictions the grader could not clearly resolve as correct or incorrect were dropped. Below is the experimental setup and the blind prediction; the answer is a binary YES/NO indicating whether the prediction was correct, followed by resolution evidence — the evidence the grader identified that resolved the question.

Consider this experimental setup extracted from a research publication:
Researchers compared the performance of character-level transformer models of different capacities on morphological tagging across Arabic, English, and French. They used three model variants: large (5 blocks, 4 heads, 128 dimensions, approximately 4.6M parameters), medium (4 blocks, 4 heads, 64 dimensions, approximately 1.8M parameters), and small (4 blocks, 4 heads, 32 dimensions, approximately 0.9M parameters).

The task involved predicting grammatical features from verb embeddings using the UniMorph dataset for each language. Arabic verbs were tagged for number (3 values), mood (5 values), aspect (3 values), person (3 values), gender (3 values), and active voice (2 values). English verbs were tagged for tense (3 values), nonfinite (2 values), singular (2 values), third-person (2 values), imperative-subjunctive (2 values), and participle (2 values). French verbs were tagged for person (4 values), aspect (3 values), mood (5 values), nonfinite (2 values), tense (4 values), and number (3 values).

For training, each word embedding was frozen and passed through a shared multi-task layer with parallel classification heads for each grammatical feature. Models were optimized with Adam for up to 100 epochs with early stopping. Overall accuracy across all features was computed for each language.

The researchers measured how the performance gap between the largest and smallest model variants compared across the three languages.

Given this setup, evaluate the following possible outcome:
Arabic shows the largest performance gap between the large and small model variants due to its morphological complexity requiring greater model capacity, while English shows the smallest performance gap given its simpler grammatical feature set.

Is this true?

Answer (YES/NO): NO